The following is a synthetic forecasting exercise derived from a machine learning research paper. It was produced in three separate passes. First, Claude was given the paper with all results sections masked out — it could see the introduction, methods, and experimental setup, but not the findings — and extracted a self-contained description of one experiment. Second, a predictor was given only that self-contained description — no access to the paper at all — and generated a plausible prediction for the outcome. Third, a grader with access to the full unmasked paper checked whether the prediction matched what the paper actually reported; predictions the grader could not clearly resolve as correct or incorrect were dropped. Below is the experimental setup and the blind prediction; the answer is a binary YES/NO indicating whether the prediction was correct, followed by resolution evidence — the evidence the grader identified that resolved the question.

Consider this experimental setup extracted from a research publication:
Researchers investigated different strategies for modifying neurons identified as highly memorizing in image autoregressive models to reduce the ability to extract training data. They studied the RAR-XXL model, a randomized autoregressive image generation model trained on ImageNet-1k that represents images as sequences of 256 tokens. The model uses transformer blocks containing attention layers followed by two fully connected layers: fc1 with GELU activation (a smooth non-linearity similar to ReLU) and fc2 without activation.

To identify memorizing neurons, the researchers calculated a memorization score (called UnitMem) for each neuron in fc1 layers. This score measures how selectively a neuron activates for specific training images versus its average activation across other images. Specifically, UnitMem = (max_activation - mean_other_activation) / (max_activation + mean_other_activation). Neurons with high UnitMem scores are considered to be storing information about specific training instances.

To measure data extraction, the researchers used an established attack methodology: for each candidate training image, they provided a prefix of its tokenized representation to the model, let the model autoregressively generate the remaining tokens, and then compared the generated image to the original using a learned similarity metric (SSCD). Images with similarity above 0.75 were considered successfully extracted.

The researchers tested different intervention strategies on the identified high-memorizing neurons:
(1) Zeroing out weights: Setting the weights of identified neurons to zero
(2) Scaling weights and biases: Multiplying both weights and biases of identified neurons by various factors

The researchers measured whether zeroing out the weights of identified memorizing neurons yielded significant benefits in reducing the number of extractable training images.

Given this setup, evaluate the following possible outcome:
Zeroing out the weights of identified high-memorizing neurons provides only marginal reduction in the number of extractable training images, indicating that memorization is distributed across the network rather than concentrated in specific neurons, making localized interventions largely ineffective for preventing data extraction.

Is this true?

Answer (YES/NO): NO